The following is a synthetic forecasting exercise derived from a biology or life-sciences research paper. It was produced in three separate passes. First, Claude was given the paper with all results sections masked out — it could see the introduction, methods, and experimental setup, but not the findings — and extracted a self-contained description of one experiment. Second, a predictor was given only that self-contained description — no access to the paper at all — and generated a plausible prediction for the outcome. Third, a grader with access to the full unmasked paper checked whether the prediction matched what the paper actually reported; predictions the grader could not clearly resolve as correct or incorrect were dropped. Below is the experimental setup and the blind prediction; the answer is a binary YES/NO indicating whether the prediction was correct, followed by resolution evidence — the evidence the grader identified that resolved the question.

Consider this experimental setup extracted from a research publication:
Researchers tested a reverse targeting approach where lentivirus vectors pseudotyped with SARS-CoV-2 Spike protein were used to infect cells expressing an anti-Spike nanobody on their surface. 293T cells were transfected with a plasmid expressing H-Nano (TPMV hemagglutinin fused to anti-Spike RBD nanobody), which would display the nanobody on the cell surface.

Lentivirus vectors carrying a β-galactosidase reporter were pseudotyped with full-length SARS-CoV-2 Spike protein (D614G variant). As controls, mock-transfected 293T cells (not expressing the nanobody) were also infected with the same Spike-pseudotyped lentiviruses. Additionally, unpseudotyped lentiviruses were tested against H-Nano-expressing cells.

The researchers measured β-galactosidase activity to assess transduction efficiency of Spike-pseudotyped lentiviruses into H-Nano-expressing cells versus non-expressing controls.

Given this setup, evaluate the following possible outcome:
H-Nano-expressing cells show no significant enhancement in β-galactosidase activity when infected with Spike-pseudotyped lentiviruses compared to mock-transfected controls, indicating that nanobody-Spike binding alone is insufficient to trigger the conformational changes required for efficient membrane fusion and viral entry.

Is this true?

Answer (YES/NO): NO